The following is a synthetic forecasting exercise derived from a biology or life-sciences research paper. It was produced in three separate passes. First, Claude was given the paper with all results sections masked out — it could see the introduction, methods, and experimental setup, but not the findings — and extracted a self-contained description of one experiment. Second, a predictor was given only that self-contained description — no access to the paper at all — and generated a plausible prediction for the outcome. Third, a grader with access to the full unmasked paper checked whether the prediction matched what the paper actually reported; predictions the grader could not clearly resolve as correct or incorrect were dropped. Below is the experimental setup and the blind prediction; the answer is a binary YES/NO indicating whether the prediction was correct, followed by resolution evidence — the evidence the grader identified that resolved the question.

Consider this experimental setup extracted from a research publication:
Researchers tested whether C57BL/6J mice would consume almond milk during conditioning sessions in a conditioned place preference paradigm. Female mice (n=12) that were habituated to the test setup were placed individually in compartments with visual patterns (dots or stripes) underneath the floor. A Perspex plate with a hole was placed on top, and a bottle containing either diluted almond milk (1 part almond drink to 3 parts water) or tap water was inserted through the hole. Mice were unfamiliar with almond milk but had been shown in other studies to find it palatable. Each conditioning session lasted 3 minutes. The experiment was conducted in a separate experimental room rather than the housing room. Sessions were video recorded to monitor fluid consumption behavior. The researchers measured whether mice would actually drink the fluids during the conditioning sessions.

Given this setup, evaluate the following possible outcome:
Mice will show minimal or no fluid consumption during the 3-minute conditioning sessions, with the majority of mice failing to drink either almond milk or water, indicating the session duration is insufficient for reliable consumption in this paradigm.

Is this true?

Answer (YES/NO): YES